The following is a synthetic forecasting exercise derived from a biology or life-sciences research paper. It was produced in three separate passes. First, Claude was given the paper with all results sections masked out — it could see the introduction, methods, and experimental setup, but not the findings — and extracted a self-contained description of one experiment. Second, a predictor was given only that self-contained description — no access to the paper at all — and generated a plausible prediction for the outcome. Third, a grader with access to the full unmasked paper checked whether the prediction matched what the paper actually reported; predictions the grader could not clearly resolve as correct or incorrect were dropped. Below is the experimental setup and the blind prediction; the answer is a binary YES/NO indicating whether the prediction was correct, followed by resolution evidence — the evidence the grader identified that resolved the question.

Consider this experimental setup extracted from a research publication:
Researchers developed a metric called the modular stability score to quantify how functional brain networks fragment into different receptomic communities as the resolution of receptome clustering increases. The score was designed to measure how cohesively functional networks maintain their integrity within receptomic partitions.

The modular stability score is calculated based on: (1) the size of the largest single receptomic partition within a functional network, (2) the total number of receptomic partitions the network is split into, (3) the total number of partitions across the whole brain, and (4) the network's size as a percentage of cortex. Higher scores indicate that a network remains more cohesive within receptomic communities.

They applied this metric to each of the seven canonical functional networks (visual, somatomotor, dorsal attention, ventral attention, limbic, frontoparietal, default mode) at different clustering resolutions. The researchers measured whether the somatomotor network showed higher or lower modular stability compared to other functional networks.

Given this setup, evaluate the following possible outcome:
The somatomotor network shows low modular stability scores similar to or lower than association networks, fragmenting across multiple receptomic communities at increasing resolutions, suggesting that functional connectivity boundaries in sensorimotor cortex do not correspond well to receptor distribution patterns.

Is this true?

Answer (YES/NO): NO